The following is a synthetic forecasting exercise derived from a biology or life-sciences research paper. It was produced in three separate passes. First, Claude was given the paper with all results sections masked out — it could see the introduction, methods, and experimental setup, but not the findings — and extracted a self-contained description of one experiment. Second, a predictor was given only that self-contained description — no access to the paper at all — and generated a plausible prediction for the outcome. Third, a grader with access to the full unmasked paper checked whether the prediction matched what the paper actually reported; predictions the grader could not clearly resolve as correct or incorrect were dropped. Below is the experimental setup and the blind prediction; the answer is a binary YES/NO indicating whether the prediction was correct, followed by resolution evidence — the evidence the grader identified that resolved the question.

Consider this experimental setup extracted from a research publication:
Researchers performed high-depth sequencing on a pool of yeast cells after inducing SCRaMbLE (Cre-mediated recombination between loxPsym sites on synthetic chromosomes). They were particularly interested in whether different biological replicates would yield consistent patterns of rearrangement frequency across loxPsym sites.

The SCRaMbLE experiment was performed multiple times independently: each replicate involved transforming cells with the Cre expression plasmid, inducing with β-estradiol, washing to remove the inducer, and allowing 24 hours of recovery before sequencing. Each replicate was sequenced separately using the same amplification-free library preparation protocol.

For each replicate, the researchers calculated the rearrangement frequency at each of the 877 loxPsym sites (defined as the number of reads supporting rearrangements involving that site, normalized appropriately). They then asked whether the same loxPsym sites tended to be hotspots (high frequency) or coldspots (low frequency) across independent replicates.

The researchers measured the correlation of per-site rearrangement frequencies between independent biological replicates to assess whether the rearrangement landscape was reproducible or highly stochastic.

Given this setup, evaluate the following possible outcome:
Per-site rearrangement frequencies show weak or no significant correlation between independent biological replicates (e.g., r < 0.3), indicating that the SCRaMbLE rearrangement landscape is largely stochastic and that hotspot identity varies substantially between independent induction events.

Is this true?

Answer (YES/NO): NO